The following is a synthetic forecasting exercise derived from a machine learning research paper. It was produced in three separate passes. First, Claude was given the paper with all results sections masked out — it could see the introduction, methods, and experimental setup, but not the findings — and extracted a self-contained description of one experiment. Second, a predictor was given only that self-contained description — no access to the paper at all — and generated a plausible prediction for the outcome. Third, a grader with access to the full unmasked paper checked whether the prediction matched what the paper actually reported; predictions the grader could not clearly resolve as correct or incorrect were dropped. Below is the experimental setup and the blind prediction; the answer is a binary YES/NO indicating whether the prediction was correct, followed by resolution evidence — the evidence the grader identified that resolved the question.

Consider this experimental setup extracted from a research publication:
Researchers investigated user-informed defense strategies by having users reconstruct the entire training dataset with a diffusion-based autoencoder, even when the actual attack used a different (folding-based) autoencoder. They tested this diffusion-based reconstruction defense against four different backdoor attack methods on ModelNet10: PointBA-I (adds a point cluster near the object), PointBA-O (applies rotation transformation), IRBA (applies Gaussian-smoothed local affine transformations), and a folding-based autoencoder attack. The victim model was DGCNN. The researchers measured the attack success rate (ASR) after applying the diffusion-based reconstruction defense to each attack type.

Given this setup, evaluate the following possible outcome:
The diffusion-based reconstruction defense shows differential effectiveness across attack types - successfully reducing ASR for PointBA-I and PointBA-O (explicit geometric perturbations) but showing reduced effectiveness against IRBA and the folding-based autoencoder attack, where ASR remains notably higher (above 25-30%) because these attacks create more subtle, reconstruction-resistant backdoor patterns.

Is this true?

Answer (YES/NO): NO